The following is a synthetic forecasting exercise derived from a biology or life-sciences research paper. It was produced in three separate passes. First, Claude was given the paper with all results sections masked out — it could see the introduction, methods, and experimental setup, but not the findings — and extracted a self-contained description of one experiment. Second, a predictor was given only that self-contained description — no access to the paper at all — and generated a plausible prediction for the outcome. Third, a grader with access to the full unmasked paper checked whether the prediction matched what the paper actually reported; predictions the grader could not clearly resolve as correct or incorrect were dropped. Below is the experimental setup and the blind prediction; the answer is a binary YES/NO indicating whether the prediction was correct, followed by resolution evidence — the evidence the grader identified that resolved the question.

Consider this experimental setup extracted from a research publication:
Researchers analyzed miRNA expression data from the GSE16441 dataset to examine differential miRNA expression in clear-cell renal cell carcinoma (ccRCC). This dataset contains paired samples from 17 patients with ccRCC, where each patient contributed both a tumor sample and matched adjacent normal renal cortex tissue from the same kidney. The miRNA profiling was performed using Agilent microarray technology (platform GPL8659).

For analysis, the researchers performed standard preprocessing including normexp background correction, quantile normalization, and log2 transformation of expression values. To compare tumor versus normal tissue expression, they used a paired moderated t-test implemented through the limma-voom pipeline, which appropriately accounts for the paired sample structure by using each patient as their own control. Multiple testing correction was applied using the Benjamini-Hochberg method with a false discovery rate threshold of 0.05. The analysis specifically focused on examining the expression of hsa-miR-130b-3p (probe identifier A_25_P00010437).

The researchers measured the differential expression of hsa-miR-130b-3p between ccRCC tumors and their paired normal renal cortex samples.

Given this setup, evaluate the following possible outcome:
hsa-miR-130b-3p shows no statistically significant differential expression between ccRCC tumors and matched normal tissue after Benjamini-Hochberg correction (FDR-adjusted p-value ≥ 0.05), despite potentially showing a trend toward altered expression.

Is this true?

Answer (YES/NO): NO